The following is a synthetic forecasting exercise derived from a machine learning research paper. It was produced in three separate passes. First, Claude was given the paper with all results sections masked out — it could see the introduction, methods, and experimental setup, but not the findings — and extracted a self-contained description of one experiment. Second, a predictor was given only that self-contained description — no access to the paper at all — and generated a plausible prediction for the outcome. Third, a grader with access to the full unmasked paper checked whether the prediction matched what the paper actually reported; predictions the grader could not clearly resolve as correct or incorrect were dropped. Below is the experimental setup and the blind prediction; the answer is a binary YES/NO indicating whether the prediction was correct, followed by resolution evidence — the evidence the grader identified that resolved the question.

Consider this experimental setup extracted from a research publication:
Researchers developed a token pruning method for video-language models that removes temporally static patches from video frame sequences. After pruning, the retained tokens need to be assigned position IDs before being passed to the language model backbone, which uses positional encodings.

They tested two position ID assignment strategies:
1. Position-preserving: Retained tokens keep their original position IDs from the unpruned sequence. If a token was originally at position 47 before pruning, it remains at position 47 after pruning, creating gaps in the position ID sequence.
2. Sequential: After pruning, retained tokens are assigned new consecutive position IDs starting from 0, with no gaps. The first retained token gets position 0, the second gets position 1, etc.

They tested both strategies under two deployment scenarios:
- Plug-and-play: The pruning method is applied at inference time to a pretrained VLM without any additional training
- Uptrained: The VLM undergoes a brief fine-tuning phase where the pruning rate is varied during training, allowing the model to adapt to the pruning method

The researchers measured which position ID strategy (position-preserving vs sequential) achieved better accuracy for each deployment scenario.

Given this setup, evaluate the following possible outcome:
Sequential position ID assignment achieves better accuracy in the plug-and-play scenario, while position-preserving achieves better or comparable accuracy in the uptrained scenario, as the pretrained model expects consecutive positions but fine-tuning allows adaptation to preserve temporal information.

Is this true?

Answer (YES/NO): YES